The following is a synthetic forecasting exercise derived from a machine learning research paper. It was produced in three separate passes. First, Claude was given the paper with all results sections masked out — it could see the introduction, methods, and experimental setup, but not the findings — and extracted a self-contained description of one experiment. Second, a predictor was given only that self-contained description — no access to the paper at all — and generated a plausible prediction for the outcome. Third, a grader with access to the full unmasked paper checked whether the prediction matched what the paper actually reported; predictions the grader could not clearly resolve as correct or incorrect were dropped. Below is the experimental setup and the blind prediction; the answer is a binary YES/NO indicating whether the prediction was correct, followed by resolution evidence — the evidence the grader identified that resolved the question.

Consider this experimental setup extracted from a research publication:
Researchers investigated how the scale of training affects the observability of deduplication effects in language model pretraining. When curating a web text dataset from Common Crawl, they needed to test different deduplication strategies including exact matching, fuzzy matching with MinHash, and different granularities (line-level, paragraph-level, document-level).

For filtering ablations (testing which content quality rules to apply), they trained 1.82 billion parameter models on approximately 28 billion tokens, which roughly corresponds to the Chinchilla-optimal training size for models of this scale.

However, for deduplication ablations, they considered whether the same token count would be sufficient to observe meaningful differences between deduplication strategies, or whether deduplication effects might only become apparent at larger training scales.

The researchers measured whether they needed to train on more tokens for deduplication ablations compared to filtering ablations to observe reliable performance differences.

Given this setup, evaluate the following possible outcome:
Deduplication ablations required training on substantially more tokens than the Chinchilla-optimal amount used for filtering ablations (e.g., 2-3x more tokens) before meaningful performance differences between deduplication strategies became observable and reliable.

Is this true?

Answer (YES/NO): YES